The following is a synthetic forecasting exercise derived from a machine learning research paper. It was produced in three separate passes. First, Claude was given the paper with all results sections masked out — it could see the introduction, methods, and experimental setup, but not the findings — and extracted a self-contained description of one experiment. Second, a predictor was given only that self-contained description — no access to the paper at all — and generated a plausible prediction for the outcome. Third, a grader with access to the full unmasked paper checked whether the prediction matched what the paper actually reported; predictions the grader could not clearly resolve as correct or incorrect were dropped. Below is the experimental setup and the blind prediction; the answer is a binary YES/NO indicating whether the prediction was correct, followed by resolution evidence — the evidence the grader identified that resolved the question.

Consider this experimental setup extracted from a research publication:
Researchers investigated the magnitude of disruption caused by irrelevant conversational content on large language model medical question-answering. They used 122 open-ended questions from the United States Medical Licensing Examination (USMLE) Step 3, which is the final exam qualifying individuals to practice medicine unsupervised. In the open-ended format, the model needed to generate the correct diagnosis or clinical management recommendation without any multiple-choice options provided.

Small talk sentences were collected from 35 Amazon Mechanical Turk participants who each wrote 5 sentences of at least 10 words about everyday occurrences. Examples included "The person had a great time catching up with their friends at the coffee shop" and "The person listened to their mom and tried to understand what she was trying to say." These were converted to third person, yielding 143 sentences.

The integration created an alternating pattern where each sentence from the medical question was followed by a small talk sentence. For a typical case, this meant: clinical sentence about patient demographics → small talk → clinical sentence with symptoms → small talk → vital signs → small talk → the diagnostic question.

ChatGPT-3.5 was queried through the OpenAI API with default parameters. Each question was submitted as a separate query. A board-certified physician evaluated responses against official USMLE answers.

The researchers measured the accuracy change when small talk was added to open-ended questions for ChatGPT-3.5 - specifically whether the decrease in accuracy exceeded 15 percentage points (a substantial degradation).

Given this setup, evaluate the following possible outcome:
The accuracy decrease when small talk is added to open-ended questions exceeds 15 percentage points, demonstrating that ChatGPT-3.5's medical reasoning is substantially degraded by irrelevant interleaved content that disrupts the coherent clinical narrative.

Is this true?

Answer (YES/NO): YES